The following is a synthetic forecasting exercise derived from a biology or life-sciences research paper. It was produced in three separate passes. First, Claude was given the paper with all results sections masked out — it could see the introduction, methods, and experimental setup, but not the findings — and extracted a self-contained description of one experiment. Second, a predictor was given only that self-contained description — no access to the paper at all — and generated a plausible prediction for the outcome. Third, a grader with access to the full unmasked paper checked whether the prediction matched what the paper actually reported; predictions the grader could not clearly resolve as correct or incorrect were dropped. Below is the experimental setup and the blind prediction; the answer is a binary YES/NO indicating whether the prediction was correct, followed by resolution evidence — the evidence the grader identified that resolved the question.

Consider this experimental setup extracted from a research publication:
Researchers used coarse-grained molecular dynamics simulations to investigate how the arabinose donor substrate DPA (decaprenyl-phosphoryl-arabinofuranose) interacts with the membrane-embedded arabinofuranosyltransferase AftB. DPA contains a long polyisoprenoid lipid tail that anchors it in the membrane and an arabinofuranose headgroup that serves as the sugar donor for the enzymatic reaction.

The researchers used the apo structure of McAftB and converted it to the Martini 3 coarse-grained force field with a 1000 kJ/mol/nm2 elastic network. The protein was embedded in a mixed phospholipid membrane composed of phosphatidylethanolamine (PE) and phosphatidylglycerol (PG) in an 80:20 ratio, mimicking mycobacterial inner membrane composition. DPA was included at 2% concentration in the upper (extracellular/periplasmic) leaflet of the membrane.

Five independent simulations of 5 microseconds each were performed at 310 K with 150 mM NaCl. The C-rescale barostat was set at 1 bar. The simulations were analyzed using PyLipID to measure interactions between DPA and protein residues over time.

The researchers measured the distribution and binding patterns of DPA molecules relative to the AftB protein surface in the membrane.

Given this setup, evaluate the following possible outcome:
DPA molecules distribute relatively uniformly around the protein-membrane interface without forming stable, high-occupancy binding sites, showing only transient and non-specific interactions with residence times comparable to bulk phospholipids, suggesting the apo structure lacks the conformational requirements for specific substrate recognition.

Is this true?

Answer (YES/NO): NO